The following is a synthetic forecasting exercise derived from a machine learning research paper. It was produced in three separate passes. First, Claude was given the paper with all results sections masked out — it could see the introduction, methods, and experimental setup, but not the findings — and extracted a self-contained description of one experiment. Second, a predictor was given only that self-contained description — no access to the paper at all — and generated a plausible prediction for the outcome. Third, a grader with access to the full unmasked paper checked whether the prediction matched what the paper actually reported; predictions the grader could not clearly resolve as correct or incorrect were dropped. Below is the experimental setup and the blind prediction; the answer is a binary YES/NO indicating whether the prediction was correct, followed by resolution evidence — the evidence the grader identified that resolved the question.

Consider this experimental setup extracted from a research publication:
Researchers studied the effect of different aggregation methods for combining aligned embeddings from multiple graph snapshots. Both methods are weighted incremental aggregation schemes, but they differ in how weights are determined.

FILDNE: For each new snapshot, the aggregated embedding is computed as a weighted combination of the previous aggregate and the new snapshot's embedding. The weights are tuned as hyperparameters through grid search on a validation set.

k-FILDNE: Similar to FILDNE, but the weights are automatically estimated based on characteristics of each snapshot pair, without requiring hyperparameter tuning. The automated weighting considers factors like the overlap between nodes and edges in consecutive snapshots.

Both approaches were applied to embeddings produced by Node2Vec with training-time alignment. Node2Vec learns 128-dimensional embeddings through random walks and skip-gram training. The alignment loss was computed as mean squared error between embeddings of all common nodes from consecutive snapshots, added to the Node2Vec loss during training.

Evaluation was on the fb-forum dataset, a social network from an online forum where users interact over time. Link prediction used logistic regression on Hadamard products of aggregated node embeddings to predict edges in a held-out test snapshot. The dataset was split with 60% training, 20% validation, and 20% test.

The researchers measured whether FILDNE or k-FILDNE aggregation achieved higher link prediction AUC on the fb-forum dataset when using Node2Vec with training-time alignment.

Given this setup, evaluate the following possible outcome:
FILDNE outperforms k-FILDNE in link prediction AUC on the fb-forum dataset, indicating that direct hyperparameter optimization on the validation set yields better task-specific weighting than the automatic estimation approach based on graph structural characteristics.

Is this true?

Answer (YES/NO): YES